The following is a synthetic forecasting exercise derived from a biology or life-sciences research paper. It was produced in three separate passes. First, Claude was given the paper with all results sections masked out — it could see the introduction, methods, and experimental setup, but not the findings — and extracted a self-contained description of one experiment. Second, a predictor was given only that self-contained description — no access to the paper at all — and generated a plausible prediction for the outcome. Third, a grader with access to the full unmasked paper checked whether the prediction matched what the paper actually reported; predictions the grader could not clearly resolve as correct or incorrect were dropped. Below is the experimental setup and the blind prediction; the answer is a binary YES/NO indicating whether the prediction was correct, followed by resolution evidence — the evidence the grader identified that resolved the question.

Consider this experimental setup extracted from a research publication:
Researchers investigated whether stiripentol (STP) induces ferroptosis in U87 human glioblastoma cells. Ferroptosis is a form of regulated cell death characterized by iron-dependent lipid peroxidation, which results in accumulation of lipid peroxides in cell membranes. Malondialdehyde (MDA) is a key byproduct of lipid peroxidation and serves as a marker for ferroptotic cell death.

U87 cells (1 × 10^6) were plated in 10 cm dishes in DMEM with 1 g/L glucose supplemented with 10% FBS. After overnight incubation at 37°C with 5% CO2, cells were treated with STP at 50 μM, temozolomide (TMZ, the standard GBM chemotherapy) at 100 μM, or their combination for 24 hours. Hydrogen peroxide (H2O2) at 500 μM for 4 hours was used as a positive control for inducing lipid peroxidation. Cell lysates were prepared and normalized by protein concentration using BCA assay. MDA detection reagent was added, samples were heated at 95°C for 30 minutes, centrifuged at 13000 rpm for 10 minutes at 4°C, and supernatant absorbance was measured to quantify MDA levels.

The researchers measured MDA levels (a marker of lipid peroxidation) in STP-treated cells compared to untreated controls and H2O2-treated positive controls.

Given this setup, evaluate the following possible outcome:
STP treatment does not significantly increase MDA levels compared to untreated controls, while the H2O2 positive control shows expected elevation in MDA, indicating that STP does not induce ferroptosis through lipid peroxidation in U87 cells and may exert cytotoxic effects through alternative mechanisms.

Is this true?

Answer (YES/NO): YES